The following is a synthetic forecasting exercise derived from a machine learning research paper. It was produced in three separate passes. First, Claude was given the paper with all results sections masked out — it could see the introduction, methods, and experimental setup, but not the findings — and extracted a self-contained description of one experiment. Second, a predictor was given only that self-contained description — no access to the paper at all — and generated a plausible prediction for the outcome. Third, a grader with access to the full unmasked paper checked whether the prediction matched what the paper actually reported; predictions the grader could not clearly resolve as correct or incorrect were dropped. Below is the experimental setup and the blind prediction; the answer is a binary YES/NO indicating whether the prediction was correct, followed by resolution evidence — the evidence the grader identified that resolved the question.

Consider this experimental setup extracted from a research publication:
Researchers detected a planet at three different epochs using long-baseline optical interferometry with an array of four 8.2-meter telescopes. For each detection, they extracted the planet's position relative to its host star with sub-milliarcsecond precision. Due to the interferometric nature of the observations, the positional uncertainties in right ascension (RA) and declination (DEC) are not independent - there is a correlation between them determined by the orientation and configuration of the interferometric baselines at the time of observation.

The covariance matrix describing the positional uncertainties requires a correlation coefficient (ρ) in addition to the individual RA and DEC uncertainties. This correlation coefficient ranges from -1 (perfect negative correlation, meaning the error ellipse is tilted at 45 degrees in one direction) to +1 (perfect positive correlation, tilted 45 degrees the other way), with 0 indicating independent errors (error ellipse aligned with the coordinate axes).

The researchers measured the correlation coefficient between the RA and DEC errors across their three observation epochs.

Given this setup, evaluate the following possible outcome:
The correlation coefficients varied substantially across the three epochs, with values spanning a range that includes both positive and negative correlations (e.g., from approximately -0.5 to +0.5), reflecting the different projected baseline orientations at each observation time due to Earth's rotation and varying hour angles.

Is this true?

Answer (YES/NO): NO